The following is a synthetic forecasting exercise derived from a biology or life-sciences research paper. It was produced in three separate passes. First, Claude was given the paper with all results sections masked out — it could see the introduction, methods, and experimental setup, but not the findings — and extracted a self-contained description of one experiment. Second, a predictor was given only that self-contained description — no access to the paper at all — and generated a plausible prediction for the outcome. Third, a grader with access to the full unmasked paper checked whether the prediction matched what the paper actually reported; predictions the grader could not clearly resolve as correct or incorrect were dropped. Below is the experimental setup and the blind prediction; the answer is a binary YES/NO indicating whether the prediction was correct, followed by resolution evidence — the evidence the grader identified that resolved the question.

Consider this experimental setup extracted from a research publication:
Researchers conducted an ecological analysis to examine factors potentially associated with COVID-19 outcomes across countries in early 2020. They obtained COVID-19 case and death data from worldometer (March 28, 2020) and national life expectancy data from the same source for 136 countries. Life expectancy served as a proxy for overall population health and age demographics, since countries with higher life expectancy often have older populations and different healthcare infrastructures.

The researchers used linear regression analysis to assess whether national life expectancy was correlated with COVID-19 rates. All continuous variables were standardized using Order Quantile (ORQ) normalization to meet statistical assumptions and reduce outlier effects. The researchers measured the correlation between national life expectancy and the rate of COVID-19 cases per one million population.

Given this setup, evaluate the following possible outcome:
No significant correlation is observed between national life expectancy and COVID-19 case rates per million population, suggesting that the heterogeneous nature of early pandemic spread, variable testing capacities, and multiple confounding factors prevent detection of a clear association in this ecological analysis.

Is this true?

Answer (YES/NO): NO